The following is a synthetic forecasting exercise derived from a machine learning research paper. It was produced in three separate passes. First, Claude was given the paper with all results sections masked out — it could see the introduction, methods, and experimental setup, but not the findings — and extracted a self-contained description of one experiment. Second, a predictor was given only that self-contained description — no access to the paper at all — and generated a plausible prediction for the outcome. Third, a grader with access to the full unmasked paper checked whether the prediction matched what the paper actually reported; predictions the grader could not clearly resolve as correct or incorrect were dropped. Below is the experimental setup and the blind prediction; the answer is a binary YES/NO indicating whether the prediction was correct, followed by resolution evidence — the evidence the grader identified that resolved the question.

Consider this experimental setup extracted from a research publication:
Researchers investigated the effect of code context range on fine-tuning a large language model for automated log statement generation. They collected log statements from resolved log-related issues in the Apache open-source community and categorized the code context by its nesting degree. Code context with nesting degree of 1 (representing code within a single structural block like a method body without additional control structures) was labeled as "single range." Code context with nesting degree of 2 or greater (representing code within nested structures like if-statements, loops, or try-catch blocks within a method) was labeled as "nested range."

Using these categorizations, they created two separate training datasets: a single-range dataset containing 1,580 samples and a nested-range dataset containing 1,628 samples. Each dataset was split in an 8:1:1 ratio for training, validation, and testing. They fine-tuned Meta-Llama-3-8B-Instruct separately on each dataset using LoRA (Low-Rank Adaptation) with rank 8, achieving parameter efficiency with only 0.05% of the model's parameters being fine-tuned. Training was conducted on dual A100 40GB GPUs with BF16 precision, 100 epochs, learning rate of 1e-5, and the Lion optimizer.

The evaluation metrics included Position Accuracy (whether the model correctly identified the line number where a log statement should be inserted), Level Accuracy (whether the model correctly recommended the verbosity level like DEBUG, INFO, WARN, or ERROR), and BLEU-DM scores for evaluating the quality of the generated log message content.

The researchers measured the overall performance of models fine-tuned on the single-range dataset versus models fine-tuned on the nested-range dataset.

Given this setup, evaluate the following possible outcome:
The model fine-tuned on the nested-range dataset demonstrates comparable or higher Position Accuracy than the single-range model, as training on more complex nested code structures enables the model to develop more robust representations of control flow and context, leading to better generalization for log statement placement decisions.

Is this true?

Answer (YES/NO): YES